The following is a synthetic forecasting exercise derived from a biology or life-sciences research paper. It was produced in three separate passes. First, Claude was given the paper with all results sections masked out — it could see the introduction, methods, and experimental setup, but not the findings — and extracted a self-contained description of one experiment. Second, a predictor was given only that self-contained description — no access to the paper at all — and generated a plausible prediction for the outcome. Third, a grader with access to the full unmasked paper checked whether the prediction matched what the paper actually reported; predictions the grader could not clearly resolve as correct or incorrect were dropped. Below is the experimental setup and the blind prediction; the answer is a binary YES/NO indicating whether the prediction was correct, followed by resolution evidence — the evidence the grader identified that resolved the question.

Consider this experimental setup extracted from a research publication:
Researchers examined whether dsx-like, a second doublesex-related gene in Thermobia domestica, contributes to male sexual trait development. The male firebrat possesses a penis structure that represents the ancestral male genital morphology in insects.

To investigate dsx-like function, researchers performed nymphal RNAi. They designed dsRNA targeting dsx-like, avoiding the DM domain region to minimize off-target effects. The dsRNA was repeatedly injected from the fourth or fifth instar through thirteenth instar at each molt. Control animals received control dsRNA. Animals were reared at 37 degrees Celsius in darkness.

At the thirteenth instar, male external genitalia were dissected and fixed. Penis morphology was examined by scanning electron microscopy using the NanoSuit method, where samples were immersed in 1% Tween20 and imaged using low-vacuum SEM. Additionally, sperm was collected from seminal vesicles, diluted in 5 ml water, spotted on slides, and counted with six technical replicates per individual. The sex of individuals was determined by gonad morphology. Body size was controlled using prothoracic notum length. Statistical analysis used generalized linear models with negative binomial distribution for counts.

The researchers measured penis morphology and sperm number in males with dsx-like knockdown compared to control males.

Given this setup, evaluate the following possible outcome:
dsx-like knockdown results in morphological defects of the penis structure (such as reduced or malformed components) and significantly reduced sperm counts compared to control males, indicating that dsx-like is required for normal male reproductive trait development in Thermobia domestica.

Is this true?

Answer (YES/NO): NO